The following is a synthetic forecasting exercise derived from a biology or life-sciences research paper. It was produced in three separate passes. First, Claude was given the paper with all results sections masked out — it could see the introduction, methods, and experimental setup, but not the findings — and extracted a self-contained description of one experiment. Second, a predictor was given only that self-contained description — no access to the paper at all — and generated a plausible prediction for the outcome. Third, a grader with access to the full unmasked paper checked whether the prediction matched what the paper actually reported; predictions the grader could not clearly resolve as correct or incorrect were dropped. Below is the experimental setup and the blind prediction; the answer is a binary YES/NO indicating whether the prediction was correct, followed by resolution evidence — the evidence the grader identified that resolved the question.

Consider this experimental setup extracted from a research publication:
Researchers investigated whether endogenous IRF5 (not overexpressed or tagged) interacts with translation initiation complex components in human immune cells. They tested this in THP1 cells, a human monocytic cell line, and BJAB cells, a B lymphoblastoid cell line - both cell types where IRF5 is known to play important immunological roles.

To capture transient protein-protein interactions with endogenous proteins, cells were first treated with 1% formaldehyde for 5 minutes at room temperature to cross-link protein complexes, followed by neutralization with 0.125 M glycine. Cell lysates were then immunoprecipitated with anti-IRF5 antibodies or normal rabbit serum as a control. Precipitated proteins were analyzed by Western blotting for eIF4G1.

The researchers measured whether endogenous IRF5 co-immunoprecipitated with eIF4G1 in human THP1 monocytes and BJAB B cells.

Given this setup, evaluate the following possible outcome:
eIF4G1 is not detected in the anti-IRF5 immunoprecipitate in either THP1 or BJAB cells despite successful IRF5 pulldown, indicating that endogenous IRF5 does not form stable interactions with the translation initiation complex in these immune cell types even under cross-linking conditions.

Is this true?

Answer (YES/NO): NO